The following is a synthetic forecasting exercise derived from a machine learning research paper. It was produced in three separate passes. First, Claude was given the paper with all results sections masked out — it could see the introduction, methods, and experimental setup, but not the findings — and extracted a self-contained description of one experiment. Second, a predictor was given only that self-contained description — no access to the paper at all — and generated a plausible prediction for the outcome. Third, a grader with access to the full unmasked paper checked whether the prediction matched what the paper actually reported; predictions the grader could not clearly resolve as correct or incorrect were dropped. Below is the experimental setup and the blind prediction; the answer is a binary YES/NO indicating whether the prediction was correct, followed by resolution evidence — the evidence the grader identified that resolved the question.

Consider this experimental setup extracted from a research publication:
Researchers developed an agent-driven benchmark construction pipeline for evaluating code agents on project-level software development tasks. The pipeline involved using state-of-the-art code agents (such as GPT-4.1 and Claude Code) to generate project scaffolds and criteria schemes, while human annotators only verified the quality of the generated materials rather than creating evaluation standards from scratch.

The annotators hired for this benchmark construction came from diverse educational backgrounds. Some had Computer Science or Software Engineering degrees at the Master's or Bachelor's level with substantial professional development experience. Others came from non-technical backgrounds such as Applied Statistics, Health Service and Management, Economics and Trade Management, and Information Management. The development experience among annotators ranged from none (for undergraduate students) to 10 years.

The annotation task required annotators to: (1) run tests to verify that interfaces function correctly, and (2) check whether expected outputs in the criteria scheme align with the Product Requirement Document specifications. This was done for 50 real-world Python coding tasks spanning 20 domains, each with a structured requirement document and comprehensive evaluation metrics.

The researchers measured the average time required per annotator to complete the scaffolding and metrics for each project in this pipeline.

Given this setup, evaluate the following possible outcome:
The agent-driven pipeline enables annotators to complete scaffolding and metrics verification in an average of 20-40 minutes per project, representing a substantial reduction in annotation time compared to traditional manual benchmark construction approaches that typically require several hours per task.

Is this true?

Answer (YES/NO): NO